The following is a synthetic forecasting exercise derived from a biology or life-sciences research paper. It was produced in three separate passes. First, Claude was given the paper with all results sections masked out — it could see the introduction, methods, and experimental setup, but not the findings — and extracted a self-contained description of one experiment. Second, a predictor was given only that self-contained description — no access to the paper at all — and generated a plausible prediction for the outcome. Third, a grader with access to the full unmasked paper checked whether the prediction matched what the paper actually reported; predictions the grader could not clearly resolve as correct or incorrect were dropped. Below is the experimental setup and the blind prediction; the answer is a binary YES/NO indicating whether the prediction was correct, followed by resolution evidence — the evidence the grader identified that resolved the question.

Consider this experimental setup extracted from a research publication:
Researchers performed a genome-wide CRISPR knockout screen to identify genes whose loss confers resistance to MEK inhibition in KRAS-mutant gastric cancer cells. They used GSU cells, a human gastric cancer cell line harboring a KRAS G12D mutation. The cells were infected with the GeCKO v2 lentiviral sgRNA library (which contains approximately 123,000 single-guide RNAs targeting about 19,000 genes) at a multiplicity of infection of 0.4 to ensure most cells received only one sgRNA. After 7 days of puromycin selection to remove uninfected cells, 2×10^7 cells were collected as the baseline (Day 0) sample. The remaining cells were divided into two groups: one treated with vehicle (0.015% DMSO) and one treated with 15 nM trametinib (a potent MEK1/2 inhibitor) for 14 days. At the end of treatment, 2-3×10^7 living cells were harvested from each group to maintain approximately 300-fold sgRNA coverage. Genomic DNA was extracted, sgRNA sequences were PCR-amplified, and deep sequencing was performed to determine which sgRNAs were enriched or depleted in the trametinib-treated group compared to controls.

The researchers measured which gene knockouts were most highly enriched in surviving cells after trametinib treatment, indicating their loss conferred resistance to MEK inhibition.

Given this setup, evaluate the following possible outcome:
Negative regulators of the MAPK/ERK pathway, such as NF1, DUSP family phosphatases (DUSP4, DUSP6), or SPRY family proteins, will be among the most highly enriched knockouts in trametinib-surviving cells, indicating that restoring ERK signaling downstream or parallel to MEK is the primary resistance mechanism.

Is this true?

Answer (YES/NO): NO